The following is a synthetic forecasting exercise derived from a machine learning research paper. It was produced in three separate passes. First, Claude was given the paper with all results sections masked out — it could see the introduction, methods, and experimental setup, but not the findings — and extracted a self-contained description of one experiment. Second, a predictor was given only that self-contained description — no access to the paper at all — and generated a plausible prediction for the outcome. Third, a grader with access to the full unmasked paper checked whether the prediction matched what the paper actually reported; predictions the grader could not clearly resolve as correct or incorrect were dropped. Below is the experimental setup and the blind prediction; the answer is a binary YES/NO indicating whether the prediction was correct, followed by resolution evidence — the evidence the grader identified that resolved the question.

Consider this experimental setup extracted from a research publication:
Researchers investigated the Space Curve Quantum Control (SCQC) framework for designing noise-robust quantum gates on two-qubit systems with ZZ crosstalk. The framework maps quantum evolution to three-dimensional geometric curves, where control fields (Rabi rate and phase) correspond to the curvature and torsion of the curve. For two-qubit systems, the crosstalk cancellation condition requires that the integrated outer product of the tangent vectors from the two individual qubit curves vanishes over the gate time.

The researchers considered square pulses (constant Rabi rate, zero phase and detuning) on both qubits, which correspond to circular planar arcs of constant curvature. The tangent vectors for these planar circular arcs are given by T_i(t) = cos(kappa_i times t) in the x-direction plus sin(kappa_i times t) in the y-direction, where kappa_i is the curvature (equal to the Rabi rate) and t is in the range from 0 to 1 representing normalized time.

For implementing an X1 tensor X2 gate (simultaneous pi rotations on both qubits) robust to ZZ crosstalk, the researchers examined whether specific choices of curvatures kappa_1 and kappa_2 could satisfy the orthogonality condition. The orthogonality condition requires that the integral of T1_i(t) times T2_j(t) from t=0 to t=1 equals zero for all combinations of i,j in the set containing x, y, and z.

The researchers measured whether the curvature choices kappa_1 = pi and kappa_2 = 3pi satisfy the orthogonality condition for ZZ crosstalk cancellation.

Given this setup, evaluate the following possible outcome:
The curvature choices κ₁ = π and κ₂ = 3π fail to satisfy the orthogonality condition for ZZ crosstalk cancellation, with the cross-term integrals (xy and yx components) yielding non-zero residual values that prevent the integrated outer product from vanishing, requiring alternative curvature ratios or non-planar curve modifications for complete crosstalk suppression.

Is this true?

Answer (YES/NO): NO